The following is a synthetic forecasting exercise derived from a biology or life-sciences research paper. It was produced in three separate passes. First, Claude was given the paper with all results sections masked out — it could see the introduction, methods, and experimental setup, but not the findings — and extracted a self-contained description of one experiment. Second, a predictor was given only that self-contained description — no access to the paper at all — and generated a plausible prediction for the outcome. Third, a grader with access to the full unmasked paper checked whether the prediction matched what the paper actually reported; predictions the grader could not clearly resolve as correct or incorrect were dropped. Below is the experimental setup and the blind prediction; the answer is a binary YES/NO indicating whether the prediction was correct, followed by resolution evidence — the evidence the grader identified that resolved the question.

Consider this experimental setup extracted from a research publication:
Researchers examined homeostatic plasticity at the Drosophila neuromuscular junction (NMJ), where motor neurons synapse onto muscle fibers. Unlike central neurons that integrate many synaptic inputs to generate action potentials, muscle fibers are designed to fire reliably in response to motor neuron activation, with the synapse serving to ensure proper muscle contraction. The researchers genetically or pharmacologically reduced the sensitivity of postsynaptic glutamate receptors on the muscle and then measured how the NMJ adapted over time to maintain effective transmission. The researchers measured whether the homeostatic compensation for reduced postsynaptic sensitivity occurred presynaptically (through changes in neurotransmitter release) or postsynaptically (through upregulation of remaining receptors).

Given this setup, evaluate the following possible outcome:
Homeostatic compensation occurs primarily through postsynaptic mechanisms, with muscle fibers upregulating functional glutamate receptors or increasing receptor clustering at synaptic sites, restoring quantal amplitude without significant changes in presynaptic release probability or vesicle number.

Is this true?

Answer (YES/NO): NO